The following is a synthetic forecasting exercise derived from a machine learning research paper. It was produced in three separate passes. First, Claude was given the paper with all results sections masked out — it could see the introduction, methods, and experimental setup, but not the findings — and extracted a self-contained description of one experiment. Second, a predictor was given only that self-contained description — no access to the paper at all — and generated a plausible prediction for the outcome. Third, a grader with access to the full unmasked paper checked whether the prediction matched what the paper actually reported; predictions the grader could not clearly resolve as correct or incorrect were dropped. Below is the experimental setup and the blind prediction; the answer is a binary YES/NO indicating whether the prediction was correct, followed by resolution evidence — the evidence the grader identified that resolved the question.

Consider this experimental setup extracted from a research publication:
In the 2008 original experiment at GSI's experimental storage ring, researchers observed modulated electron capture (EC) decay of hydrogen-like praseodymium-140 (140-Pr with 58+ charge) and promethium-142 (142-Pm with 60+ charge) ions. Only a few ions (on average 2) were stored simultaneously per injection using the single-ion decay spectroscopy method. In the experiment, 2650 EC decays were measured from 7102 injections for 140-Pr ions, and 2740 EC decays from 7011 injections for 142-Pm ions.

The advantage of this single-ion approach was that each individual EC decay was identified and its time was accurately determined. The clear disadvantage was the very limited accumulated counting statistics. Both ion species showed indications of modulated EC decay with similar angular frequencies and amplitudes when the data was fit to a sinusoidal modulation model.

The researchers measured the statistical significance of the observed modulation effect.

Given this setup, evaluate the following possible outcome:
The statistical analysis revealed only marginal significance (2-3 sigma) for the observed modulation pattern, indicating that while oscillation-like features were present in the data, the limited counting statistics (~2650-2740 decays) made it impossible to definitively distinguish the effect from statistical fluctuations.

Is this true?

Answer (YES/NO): YES